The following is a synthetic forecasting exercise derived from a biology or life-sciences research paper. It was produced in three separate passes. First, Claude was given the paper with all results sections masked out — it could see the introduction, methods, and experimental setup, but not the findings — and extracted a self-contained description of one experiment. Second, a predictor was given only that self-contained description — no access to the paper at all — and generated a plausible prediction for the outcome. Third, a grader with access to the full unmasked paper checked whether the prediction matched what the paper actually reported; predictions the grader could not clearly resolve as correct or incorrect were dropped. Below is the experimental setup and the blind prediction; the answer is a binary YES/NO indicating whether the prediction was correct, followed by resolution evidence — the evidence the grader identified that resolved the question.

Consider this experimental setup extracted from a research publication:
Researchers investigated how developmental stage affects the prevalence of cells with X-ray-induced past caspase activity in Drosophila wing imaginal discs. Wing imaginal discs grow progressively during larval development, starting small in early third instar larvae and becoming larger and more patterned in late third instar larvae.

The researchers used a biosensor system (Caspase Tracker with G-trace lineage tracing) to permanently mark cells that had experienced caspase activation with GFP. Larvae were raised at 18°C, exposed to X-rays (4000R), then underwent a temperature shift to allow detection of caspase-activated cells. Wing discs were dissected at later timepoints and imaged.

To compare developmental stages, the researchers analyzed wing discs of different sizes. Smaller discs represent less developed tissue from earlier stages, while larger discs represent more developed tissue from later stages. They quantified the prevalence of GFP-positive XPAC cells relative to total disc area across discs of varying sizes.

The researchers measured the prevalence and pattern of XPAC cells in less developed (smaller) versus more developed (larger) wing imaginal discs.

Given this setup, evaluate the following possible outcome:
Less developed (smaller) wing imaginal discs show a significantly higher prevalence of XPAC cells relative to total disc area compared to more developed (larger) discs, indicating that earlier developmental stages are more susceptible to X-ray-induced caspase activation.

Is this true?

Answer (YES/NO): NO